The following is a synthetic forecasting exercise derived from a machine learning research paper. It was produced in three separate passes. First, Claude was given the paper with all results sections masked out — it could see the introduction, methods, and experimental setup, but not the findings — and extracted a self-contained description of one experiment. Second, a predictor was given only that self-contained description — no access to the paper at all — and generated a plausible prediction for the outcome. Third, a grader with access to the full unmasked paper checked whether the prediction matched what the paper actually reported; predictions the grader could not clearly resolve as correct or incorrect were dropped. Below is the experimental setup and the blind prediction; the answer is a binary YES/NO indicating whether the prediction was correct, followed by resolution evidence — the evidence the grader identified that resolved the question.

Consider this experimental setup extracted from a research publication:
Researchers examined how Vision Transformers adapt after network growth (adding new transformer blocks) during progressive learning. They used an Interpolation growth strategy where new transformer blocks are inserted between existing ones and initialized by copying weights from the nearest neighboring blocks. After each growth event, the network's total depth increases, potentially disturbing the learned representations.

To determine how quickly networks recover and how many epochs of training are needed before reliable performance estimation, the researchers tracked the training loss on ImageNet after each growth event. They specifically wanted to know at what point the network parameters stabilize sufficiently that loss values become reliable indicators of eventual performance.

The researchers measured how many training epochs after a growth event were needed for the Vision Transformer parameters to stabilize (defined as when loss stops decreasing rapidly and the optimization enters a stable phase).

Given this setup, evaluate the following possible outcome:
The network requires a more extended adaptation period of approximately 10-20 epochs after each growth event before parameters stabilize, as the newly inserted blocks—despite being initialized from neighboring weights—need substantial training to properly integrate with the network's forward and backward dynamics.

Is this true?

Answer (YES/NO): NO